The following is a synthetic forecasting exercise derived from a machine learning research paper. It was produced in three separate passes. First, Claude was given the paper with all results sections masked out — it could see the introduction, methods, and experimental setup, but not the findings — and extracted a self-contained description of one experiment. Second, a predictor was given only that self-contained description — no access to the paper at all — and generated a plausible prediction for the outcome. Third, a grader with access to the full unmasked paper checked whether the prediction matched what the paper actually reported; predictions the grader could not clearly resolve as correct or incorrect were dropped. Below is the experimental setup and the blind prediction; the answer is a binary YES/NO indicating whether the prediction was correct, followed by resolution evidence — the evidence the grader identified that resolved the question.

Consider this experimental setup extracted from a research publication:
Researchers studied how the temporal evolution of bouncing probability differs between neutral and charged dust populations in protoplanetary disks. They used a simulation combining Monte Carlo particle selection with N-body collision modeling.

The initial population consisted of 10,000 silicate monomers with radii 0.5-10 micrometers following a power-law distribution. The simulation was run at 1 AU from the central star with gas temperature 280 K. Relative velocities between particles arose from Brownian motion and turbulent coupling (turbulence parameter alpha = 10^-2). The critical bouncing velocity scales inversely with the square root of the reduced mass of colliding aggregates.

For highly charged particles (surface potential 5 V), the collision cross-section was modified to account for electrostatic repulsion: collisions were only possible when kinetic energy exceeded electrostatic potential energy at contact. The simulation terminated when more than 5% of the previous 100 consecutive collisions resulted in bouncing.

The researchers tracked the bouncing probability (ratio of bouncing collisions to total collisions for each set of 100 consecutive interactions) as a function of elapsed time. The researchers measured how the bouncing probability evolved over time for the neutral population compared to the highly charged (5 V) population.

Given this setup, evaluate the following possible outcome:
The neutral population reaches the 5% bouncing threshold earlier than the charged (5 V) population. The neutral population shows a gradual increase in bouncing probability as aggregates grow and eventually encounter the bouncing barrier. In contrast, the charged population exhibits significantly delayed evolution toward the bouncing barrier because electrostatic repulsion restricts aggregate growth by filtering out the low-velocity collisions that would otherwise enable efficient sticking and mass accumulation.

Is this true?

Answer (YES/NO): YES